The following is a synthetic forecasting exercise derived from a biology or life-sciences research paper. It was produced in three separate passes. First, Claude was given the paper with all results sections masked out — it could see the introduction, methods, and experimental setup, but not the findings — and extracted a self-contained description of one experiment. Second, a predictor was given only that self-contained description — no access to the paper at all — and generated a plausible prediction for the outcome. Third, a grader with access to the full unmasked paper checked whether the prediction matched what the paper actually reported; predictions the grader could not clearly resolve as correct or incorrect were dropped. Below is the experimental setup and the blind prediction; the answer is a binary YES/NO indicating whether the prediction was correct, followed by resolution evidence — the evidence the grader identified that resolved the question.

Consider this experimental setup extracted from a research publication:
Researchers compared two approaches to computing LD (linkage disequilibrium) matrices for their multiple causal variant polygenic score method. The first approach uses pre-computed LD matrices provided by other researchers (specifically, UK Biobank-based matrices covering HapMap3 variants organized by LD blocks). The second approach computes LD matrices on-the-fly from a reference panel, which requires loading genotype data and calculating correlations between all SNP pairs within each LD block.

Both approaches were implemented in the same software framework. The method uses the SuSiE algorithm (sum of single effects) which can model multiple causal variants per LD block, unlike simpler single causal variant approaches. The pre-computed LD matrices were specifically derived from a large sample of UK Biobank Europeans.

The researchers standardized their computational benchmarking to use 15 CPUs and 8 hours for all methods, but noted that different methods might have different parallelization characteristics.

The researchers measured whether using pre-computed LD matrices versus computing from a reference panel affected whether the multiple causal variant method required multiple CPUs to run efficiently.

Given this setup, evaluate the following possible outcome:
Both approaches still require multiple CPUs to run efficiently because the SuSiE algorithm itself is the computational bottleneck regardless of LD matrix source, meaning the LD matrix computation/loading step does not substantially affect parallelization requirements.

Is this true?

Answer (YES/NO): NO